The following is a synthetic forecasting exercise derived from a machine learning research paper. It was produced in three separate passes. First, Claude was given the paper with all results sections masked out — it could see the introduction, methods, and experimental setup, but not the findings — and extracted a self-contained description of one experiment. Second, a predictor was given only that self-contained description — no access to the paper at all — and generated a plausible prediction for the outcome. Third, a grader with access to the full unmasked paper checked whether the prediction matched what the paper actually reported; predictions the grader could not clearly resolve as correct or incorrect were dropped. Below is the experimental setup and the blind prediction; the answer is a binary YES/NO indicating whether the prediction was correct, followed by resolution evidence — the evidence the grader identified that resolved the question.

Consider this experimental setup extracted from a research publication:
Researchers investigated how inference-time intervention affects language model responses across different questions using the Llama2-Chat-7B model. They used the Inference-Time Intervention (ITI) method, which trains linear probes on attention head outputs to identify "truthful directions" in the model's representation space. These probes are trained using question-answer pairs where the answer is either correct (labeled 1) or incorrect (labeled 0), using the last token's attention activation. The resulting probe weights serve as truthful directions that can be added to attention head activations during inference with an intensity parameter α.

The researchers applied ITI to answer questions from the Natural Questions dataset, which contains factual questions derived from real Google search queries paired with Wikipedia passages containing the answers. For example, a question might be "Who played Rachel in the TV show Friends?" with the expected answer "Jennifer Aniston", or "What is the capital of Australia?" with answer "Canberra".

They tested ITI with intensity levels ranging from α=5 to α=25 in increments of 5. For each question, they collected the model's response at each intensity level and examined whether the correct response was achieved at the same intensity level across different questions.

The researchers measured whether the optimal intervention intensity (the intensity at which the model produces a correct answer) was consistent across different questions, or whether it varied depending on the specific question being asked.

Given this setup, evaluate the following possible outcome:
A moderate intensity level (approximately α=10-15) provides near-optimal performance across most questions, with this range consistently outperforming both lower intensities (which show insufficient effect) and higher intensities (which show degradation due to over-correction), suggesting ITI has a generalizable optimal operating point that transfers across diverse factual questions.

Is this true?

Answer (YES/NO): NO